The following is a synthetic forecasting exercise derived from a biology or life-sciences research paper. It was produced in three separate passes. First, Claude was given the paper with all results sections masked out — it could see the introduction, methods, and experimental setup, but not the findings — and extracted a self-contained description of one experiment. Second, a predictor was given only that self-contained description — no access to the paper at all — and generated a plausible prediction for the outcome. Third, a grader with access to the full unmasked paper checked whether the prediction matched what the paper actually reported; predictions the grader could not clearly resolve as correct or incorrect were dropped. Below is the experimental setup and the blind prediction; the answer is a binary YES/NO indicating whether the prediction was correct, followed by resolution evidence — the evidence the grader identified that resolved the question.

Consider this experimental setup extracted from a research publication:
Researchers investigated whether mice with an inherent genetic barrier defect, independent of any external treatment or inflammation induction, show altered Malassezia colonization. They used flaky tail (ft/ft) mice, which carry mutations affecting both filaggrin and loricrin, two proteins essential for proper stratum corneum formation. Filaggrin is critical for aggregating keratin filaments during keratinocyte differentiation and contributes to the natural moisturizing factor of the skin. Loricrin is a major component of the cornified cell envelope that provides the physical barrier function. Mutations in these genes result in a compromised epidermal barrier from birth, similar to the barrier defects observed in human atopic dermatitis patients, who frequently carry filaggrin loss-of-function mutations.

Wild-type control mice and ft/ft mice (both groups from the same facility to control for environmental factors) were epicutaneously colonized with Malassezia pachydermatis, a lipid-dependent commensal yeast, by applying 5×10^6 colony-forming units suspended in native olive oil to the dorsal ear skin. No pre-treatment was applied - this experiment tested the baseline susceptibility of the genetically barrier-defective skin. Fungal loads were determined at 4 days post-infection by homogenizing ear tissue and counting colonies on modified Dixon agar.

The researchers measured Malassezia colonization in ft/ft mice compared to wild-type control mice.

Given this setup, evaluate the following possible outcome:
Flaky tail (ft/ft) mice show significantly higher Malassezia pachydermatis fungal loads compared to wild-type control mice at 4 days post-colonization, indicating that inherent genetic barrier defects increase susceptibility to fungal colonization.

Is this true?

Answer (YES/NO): YES